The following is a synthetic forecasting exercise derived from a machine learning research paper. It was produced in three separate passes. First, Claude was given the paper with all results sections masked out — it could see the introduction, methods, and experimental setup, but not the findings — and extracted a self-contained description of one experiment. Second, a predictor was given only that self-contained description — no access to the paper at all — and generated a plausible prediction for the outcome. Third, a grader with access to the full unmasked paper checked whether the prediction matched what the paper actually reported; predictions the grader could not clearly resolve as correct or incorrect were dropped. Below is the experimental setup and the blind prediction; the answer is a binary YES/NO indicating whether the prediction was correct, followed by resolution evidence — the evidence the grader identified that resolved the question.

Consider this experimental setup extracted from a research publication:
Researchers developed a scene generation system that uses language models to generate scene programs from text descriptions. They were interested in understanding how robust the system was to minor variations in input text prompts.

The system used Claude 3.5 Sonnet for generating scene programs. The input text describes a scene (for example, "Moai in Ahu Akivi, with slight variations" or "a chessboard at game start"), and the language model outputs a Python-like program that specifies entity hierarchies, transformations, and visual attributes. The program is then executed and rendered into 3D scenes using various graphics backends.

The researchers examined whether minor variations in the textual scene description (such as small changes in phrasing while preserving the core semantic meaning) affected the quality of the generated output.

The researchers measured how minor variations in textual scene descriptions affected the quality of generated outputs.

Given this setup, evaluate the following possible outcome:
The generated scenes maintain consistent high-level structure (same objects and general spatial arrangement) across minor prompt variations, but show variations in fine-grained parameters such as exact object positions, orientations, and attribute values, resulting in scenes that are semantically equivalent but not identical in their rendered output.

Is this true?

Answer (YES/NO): NO